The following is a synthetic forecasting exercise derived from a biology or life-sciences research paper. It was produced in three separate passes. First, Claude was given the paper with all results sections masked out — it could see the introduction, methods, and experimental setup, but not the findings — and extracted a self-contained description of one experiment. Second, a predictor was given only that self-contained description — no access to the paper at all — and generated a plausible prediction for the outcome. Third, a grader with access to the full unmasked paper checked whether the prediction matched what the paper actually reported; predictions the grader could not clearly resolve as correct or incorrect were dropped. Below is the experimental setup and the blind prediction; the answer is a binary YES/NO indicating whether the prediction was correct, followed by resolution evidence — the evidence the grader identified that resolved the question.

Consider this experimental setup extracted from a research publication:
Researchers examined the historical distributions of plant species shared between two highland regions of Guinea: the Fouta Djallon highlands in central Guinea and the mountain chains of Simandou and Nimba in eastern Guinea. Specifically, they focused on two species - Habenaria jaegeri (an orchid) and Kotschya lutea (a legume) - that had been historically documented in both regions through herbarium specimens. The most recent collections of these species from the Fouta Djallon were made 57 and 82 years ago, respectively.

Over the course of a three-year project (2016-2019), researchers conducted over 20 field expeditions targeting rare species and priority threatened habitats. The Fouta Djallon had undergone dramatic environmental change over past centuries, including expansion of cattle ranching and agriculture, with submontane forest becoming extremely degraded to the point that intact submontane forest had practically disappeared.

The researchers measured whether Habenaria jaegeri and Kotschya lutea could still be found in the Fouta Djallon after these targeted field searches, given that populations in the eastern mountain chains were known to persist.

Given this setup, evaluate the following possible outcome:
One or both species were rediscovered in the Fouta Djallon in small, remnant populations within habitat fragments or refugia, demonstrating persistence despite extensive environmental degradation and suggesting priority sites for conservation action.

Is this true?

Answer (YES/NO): NO